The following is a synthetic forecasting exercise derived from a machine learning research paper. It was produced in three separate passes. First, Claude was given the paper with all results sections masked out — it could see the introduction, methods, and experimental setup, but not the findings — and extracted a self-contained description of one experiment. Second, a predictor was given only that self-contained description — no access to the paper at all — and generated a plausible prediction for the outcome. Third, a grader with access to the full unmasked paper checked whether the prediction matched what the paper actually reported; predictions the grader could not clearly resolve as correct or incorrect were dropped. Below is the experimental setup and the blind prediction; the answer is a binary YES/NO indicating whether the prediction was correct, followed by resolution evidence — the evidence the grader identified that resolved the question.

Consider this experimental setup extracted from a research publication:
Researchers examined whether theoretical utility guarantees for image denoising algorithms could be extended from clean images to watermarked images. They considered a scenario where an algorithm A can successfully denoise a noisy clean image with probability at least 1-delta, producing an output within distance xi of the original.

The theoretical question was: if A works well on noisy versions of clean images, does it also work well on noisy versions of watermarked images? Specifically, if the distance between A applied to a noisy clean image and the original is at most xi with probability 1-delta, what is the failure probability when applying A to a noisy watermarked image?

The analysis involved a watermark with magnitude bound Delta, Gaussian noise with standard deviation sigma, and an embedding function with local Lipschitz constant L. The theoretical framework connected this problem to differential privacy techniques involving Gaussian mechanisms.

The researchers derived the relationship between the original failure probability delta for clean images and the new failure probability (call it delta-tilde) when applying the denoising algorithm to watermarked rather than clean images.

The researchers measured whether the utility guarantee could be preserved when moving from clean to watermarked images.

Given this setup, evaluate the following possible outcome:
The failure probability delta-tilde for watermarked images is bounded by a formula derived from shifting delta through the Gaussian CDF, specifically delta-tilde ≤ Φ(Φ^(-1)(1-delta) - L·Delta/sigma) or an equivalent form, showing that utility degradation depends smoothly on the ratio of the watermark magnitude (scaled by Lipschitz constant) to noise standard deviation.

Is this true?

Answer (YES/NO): NO